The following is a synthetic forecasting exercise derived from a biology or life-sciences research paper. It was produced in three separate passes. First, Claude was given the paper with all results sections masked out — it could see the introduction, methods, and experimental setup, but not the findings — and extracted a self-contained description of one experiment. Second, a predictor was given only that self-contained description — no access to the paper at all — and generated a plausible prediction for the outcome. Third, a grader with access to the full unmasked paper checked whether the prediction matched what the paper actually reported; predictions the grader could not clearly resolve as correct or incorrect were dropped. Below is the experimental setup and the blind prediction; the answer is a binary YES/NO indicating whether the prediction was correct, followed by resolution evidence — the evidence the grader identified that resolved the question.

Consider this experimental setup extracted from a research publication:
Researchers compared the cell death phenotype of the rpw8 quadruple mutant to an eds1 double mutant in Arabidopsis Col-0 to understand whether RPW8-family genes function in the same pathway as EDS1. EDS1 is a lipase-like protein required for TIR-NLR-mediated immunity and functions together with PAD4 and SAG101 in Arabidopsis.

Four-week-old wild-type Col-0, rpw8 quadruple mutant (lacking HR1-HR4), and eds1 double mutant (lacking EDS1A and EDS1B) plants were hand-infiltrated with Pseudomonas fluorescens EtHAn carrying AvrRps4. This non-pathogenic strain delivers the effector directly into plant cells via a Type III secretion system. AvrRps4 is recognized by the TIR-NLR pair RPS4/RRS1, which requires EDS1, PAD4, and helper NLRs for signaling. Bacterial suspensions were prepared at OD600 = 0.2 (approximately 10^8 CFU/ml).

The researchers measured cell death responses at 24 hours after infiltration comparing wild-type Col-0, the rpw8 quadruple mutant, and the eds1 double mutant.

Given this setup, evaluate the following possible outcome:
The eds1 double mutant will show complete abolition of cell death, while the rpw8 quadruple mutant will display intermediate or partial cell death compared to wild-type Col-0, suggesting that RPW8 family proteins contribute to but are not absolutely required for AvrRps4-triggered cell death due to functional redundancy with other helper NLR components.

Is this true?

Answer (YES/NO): NO